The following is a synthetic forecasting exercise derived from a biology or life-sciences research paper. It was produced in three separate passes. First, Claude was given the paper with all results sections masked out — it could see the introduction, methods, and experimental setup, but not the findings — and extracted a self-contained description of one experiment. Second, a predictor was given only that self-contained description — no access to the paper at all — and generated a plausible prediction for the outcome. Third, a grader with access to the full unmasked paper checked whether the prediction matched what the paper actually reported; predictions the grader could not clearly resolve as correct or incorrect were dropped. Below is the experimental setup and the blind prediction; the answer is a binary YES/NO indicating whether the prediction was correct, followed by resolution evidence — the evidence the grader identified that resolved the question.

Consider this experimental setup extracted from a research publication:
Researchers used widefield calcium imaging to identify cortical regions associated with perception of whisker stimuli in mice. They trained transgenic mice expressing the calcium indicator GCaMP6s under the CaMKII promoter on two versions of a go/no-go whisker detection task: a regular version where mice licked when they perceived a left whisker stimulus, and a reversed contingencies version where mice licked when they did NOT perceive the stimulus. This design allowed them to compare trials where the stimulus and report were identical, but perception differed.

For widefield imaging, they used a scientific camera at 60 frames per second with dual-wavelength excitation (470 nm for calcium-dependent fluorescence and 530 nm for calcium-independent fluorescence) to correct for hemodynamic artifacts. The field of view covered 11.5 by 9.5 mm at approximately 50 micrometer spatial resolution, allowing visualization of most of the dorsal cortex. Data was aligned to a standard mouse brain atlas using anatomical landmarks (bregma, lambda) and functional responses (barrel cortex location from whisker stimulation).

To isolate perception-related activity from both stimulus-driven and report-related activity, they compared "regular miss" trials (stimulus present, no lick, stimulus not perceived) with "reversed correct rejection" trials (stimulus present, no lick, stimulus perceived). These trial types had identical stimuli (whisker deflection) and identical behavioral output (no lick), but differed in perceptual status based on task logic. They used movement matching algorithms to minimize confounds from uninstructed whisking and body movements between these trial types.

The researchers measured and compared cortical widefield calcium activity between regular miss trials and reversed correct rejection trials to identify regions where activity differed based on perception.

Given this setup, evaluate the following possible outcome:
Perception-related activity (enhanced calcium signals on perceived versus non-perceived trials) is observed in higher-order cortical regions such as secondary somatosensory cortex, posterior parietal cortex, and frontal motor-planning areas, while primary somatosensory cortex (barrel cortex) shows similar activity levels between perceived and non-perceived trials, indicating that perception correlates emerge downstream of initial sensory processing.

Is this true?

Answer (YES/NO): NO